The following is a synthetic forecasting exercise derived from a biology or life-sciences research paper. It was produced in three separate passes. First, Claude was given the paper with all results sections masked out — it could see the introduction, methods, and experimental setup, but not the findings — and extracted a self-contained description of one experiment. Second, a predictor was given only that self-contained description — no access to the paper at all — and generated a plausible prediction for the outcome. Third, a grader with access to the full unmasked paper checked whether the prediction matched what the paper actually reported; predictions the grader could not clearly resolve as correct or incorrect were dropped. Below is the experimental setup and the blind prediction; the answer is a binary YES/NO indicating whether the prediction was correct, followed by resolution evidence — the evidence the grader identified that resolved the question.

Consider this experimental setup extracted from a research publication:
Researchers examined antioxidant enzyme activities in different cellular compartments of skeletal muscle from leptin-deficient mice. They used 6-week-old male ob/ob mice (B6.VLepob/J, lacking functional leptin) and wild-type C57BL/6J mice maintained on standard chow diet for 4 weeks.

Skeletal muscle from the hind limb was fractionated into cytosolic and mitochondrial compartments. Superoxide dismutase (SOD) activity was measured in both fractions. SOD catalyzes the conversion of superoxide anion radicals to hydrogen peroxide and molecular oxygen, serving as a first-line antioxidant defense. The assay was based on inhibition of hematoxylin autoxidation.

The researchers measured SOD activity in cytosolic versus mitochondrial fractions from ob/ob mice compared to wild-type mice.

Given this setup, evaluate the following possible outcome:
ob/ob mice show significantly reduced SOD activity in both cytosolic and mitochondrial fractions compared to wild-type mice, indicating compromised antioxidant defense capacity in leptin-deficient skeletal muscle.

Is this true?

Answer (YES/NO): YES